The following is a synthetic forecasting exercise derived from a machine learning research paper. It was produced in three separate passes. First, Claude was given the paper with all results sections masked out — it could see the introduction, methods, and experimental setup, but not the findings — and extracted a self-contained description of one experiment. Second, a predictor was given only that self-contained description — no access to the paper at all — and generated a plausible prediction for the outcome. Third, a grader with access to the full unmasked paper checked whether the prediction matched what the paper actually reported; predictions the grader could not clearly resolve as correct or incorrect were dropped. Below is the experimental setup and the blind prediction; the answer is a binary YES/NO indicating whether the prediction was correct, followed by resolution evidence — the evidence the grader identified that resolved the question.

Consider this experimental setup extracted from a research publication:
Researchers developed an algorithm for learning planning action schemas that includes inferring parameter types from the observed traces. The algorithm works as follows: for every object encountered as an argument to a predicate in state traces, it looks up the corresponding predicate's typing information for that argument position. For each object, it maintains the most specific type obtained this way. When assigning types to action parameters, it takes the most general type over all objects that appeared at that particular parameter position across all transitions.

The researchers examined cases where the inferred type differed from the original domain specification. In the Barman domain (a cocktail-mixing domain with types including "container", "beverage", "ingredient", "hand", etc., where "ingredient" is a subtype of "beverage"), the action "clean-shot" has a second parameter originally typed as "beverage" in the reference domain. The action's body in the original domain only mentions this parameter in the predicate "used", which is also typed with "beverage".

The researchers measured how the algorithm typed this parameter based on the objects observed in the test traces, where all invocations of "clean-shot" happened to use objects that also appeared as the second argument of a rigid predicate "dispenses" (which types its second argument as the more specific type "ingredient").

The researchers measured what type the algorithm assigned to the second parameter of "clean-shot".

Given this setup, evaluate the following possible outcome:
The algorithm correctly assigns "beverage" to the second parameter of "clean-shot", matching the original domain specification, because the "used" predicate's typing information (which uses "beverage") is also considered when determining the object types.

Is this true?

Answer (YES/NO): NO